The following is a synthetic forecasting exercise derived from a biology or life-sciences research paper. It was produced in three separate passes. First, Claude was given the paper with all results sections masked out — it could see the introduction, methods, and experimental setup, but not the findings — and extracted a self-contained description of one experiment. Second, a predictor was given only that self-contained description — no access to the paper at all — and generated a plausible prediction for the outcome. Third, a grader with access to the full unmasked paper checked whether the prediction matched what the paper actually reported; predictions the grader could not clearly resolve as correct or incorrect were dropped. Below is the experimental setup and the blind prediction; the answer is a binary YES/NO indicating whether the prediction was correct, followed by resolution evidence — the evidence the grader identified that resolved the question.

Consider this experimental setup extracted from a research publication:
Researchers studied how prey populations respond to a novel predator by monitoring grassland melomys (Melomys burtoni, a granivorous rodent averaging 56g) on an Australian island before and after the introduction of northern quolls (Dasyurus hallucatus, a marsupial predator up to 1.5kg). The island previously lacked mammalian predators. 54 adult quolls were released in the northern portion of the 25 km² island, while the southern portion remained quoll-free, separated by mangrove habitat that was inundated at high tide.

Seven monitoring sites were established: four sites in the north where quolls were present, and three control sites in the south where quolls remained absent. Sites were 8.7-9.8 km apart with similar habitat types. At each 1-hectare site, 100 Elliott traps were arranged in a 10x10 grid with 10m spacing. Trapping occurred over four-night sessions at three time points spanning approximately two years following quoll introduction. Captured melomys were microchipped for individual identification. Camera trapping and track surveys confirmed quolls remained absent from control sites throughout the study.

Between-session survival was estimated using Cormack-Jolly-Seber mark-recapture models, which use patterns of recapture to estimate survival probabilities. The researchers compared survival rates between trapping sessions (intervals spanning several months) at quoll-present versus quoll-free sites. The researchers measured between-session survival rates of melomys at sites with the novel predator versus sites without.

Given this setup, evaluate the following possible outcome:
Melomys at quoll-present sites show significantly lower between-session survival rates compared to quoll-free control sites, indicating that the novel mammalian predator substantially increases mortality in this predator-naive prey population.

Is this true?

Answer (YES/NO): YES